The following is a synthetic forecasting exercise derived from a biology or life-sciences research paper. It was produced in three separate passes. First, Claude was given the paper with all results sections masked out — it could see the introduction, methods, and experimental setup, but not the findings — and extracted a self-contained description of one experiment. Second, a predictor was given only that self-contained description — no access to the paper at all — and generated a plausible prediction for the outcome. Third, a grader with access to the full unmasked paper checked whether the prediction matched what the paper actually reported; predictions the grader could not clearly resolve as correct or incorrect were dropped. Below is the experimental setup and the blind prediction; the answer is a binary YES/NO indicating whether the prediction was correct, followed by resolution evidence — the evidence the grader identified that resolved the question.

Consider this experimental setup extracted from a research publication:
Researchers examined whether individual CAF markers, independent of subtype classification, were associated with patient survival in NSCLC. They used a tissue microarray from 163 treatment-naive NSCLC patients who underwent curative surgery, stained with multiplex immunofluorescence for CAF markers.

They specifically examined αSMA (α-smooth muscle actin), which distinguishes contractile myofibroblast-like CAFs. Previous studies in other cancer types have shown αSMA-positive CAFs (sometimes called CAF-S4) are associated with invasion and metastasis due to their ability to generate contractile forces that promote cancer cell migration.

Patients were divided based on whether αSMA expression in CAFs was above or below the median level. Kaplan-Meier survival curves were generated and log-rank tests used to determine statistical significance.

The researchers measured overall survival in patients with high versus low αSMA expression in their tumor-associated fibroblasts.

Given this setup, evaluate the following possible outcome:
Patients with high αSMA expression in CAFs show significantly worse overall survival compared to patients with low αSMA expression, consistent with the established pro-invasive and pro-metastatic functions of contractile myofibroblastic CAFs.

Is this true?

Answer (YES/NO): NO